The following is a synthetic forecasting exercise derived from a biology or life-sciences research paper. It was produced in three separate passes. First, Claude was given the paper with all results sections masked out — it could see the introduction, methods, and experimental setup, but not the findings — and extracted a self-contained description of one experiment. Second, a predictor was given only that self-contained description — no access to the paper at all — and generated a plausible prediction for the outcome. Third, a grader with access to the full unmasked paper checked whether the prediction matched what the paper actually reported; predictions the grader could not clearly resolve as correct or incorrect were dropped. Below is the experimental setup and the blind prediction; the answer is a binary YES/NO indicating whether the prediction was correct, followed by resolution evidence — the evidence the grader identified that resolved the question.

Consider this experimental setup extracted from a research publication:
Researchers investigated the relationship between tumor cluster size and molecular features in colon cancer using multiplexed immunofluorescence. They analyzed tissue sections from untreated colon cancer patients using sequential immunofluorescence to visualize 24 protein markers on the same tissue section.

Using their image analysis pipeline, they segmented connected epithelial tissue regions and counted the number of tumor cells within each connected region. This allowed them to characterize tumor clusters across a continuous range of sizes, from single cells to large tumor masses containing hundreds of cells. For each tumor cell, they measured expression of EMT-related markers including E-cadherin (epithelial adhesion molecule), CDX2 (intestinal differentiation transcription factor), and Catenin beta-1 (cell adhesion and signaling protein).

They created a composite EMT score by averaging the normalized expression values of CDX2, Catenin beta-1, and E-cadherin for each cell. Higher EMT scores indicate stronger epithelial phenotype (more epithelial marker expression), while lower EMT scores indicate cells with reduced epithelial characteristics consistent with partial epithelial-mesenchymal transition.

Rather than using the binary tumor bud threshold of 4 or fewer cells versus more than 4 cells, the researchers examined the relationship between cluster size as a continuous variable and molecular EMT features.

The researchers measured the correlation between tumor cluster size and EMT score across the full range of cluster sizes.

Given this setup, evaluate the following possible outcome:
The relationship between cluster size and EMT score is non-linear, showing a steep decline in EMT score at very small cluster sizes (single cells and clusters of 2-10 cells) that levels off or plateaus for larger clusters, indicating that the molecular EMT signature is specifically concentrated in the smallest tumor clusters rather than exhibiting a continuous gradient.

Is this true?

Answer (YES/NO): NO